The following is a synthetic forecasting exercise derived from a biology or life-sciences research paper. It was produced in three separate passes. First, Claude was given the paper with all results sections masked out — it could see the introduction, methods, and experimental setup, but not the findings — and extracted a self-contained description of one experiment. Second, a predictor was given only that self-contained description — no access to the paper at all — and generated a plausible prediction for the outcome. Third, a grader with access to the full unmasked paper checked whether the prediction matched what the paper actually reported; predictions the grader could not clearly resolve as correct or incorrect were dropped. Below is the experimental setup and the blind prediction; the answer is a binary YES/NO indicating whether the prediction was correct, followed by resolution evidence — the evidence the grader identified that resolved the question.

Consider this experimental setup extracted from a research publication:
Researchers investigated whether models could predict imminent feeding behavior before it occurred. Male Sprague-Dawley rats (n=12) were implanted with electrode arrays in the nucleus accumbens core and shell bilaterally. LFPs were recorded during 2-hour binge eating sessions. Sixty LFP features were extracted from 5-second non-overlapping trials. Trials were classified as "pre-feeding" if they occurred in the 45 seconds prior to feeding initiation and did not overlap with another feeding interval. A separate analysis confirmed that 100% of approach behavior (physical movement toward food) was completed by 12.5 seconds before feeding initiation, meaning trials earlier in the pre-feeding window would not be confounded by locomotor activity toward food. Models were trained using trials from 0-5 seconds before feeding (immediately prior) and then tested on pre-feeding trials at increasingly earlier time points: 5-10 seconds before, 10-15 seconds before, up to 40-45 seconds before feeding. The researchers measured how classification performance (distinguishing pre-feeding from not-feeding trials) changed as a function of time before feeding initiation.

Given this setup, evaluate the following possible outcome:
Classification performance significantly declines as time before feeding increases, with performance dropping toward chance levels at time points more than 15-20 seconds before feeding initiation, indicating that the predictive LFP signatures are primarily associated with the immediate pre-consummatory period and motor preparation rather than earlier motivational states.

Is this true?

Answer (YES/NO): NO